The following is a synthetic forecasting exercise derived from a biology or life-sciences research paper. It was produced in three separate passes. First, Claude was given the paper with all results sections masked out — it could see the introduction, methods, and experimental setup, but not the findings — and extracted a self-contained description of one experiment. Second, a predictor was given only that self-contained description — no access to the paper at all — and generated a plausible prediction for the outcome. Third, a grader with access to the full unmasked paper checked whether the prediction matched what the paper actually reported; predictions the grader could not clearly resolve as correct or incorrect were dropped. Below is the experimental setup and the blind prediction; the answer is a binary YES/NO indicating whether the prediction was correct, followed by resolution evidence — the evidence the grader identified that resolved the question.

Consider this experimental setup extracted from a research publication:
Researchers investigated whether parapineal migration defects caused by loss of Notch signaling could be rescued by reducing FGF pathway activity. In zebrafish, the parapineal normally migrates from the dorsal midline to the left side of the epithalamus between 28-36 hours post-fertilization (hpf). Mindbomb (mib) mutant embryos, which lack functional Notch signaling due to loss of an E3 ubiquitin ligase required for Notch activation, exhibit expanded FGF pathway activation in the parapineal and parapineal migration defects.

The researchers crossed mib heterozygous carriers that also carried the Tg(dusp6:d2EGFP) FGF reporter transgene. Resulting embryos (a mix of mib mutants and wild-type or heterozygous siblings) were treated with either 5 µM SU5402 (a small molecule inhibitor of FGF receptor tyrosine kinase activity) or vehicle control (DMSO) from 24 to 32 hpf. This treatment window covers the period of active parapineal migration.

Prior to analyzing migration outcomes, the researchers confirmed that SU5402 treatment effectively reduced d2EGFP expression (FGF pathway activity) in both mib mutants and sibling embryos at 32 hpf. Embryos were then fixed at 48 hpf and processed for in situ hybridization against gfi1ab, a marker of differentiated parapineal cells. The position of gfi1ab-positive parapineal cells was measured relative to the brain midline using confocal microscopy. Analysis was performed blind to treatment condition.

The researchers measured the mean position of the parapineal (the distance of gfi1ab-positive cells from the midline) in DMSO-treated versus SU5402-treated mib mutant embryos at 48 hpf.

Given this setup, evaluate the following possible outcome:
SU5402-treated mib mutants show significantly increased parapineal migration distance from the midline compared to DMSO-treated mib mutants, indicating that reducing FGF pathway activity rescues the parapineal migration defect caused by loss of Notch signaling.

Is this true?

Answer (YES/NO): YES